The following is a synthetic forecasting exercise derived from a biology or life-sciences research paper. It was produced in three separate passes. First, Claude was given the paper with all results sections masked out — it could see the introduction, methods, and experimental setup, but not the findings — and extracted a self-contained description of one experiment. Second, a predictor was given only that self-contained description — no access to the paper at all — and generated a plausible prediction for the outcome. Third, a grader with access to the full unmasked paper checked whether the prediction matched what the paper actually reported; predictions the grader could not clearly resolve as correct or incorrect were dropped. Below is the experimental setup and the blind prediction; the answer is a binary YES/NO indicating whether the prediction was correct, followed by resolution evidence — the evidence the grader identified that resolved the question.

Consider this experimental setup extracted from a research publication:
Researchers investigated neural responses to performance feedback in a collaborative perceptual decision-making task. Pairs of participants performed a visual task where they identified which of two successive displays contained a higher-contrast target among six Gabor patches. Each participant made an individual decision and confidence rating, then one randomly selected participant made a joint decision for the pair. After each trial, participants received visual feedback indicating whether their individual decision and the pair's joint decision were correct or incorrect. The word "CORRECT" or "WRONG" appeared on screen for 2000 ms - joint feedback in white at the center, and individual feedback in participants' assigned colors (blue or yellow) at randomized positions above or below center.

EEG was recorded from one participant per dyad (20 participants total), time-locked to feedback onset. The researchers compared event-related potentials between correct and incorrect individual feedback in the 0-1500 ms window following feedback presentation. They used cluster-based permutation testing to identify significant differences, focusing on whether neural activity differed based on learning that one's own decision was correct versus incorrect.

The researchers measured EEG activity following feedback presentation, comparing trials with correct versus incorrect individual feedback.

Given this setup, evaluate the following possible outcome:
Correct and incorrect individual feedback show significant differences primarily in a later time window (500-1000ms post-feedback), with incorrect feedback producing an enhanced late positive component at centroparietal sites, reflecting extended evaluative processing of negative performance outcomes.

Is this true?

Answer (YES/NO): NO